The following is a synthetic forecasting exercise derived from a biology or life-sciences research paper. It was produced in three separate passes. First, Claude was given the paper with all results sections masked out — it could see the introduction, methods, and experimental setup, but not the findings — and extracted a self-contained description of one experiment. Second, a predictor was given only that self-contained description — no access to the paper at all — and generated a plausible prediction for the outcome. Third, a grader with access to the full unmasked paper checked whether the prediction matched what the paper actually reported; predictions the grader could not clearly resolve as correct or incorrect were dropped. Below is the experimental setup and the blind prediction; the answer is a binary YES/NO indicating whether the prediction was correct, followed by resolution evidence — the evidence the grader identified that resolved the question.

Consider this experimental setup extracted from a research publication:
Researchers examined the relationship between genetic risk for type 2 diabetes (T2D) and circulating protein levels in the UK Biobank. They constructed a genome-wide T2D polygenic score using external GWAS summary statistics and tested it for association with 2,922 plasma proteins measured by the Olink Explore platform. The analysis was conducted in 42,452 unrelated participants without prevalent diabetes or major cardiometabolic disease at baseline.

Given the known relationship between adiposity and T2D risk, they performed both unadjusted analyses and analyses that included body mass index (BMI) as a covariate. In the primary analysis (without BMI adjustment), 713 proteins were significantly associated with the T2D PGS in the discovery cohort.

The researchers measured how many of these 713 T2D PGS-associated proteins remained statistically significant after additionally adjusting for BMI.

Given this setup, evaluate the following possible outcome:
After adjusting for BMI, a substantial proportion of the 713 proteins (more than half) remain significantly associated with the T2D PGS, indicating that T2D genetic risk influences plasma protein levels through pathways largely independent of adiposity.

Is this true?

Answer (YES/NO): NO